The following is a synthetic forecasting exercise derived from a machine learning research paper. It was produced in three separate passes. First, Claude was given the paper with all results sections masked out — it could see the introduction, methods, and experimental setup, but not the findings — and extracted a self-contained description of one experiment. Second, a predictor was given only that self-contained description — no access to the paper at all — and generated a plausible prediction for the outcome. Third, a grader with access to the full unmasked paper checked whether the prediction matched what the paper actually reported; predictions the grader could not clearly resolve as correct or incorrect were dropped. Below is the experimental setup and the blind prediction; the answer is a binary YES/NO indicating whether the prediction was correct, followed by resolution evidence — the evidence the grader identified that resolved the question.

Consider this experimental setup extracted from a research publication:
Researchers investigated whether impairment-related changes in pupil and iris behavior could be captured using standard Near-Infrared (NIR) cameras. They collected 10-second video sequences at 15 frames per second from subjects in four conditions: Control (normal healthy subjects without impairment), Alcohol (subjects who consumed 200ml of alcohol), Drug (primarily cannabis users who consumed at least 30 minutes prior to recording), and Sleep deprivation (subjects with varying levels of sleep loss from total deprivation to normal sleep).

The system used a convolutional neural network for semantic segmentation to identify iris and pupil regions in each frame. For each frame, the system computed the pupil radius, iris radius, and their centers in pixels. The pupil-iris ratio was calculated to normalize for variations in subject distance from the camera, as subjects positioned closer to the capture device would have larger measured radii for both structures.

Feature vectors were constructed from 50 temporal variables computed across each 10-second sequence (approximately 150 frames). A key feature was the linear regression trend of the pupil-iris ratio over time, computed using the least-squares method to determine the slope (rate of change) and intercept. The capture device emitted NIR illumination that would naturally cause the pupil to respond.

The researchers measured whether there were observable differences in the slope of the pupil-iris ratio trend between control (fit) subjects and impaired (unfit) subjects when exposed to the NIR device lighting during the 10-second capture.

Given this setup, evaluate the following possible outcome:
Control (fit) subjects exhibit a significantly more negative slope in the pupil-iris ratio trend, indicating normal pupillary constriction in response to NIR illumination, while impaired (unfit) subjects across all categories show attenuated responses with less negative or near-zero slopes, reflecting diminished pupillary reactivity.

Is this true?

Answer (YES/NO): NO